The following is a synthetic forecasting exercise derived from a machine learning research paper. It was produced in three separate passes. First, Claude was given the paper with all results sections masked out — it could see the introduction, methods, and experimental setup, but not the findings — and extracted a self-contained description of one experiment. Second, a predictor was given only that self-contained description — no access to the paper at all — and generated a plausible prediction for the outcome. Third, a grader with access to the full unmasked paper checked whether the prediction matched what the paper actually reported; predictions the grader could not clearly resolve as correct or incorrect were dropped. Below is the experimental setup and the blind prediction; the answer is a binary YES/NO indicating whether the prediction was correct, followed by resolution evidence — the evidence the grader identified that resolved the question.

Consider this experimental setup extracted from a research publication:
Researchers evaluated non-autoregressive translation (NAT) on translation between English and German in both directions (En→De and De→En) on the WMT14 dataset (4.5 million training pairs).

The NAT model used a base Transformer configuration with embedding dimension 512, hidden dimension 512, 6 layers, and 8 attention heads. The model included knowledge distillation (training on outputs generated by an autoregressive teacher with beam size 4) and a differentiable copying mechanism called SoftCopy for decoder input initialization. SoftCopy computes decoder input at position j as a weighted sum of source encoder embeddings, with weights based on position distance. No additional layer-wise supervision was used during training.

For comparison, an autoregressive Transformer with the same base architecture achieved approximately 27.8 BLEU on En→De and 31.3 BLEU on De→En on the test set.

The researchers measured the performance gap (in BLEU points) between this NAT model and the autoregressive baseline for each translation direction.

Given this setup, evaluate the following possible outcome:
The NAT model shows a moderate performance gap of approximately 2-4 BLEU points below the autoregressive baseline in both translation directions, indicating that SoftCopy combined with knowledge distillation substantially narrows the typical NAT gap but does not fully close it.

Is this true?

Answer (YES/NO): NO